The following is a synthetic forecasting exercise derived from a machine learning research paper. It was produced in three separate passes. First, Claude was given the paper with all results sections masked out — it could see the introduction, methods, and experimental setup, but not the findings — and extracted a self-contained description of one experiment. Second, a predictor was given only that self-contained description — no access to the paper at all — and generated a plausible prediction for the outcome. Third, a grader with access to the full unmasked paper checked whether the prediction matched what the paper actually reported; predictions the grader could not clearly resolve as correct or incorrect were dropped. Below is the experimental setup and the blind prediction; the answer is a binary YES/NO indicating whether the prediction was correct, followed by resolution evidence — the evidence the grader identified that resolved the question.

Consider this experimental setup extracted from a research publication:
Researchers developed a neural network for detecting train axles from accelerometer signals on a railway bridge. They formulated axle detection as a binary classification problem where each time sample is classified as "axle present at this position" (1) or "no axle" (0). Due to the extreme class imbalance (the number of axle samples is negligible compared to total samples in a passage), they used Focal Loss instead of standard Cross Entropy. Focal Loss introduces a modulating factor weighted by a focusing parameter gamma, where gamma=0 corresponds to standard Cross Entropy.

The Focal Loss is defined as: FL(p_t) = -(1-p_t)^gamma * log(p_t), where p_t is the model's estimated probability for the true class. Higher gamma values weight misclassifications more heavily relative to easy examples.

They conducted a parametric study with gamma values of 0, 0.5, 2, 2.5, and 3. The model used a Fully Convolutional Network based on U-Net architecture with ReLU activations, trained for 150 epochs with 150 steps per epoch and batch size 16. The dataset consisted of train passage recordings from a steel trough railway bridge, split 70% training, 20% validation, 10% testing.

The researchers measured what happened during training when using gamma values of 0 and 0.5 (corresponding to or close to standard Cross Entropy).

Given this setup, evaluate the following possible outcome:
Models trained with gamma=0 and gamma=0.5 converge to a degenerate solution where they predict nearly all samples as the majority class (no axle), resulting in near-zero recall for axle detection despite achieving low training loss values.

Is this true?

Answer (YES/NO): NO